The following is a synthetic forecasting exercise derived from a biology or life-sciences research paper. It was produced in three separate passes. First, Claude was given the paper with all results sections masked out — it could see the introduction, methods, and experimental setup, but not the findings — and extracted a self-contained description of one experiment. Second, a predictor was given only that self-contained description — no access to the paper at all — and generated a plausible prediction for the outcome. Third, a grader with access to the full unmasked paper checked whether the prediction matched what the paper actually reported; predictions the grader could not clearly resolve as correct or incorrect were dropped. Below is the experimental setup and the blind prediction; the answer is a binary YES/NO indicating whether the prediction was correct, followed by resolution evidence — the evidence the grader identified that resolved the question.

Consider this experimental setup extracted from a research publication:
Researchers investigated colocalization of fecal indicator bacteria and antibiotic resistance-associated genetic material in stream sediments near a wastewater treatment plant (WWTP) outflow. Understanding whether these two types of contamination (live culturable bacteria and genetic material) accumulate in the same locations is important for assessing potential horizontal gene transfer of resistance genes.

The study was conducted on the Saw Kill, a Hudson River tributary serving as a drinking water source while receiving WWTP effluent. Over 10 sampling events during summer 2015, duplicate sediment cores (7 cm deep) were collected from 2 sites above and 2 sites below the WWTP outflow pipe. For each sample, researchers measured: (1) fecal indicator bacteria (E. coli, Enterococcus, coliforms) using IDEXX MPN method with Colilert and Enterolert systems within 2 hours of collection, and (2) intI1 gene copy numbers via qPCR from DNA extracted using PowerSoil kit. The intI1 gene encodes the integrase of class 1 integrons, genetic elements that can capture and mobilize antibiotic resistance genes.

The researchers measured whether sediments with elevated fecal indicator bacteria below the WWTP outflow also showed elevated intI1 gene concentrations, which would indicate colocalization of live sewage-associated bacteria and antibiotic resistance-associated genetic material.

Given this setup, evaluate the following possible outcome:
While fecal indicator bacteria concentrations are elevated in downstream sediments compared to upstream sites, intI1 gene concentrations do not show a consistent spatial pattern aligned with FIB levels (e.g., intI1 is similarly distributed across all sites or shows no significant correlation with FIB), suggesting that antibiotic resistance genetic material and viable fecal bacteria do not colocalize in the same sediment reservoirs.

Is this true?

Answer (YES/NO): NO